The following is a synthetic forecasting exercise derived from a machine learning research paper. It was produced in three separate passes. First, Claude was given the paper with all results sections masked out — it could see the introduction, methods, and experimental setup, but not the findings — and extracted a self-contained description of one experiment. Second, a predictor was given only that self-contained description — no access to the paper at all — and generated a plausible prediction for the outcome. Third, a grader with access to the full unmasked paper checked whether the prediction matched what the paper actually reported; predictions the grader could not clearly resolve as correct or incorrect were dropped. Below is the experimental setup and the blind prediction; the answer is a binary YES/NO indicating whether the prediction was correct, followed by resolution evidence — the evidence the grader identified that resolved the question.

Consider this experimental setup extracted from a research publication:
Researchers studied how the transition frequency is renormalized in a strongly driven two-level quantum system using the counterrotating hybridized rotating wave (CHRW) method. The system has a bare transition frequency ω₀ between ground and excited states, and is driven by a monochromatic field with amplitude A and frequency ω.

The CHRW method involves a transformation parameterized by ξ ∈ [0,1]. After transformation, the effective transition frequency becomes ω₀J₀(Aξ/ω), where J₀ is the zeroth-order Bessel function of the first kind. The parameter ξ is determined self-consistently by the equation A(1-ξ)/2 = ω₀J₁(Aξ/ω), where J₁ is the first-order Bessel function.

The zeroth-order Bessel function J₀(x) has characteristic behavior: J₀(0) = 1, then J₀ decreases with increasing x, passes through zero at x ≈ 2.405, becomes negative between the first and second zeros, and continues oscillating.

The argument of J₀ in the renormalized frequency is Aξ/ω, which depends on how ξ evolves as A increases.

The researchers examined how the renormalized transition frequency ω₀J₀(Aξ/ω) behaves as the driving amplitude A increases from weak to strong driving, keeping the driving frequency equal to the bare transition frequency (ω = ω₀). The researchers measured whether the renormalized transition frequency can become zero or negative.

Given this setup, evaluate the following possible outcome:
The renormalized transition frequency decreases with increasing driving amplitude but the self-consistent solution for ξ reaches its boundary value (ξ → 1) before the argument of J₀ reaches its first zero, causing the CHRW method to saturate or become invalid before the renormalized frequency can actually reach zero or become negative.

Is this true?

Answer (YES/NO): NO